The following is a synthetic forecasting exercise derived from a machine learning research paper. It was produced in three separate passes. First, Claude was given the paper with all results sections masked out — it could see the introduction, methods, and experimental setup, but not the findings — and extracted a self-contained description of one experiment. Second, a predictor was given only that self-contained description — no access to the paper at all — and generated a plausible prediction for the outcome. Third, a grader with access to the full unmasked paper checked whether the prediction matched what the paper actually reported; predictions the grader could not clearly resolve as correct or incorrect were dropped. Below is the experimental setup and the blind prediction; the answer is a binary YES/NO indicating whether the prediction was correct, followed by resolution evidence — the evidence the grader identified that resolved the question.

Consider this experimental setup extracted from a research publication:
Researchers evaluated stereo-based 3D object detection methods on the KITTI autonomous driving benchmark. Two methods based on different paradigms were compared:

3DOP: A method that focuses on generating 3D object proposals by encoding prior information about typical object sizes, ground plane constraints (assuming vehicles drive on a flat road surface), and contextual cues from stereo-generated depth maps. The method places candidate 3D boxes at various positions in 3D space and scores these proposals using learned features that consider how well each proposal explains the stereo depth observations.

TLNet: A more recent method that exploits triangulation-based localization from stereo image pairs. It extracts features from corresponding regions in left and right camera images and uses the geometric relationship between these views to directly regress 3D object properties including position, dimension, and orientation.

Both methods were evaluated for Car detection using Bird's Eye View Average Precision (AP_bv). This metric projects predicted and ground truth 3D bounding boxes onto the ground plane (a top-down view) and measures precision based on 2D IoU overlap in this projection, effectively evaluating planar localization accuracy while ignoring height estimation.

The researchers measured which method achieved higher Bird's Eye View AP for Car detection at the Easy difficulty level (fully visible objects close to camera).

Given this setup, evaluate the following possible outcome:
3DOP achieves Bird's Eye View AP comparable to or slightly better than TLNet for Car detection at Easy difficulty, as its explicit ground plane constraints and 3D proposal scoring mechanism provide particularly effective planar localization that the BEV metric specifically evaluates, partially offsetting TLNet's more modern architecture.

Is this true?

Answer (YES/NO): NO